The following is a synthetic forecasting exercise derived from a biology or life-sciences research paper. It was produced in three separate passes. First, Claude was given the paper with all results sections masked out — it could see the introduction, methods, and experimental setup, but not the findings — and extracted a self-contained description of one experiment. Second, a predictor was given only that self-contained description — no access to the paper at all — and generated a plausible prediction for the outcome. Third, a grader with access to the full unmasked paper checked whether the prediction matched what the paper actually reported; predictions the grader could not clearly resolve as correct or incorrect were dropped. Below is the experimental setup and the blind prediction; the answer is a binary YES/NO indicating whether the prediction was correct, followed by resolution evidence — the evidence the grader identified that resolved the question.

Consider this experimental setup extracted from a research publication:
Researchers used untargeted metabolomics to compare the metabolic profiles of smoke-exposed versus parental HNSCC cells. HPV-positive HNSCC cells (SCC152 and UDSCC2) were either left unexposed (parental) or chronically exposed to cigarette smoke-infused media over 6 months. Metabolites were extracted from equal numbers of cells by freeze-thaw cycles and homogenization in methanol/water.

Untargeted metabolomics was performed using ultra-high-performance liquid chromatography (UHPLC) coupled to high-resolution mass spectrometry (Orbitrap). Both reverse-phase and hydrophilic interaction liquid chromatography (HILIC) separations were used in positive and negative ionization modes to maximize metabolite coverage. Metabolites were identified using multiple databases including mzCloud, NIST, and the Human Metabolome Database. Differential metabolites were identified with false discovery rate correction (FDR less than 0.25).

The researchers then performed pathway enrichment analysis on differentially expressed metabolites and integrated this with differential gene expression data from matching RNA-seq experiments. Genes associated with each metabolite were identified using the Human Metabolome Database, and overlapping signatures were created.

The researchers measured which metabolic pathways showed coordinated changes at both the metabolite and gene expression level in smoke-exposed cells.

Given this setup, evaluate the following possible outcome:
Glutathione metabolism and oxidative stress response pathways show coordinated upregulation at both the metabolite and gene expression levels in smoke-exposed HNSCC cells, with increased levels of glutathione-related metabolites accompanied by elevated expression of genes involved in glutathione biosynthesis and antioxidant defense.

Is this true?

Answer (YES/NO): YES